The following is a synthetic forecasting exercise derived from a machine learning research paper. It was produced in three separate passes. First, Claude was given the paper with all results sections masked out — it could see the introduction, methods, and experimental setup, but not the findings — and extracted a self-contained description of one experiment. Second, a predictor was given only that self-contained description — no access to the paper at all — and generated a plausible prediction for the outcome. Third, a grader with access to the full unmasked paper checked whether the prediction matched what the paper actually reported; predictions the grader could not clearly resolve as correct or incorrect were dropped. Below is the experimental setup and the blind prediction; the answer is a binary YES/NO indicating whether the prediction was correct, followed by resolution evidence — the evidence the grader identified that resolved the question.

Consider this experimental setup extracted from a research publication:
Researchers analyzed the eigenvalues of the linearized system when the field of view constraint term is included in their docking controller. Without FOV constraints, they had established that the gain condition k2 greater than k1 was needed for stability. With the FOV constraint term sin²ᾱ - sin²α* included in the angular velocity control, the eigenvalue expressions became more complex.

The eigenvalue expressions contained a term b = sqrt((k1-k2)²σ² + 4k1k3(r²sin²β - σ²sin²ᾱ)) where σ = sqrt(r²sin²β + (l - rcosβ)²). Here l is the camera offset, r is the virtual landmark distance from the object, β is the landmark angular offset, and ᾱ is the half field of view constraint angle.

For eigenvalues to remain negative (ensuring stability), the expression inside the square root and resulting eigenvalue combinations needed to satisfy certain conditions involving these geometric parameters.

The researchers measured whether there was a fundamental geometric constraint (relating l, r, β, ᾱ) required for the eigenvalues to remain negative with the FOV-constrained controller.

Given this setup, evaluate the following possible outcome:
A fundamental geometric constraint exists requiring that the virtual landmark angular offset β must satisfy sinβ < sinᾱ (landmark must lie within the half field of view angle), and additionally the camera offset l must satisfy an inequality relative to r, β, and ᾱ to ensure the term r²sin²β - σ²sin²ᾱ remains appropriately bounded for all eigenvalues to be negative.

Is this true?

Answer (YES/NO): NO